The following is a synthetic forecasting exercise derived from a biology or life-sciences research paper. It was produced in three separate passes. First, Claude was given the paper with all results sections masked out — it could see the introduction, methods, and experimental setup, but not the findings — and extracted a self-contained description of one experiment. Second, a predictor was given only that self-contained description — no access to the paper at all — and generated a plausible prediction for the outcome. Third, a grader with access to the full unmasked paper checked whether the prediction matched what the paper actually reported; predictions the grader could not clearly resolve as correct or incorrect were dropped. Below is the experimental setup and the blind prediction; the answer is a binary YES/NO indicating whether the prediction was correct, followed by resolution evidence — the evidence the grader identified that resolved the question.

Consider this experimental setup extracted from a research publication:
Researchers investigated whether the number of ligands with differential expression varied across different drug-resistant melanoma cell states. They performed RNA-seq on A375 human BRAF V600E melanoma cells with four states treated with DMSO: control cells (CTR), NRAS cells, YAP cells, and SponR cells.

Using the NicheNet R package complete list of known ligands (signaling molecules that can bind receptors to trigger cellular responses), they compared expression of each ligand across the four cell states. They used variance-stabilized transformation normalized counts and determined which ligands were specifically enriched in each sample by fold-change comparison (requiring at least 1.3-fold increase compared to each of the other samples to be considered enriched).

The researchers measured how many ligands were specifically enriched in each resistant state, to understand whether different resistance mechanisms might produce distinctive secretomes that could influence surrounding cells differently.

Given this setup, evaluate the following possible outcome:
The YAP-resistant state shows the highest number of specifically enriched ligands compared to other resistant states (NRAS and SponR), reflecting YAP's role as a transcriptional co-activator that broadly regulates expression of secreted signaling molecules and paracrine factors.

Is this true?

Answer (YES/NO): YES